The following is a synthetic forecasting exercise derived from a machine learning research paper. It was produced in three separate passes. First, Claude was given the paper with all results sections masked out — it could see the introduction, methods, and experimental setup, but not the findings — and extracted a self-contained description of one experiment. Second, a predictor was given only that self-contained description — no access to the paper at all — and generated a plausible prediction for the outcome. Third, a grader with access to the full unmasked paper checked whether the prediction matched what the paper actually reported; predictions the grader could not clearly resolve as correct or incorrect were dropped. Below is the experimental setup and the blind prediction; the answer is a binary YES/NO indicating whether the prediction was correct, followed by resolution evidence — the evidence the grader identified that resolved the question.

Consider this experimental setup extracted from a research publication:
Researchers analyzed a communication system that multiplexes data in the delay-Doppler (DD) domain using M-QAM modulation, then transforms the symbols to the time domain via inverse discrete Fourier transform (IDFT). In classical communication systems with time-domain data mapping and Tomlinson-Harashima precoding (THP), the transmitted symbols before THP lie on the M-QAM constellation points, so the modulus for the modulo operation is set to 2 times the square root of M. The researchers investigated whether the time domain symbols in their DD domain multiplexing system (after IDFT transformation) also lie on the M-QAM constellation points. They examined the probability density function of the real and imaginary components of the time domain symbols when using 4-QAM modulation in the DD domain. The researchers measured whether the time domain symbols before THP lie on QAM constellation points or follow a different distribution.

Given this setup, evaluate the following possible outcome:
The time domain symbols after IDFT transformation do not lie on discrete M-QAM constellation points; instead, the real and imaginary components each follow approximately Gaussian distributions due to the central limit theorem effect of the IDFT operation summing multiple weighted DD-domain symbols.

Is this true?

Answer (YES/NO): YES